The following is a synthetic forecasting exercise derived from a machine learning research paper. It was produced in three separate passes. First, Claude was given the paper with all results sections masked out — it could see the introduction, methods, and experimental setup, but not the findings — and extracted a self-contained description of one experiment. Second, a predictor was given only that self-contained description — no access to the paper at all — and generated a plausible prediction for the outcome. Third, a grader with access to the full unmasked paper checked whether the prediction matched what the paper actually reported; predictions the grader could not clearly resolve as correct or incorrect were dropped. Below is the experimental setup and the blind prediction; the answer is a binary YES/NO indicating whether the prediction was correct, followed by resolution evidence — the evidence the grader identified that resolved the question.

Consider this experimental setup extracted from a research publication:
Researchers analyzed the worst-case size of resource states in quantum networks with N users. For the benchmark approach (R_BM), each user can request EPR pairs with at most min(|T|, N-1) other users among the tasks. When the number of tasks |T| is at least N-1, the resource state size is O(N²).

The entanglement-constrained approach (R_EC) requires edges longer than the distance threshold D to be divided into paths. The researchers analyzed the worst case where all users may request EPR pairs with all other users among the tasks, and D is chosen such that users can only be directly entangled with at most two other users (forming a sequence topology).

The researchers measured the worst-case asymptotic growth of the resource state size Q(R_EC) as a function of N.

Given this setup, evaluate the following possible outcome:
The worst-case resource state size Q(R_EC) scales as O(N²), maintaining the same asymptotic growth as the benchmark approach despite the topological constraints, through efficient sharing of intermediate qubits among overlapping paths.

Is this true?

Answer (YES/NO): NO